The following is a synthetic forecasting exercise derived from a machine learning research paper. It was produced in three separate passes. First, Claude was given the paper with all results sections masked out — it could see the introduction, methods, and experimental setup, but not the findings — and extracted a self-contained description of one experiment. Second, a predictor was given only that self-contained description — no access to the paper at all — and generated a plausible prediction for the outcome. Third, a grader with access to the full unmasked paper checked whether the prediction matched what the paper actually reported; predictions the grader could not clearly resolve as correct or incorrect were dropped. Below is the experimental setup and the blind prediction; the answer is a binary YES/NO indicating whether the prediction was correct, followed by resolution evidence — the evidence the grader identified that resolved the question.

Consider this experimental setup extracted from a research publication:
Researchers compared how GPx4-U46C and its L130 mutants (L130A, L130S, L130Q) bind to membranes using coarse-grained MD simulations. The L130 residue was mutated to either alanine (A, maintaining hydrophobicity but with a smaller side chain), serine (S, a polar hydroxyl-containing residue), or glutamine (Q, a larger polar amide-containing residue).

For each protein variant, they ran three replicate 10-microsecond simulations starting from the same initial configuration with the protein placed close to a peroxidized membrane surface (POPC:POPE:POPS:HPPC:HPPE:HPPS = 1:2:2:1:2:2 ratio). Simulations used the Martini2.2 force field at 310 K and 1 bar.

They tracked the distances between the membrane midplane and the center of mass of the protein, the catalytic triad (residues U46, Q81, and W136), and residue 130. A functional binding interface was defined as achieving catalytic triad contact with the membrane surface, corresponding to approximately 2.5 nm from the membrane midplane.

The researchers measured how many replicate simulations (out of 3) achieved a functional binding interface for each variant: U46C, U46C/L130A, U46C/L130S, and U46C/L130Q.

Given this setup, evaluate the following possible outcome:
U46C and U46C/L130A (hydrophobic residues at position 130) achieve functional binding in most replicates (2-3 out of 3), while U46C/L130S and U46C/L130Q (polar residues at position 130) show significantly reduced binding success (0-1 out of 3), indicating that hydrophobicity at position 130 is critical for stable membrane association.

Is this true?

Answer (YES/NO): NO